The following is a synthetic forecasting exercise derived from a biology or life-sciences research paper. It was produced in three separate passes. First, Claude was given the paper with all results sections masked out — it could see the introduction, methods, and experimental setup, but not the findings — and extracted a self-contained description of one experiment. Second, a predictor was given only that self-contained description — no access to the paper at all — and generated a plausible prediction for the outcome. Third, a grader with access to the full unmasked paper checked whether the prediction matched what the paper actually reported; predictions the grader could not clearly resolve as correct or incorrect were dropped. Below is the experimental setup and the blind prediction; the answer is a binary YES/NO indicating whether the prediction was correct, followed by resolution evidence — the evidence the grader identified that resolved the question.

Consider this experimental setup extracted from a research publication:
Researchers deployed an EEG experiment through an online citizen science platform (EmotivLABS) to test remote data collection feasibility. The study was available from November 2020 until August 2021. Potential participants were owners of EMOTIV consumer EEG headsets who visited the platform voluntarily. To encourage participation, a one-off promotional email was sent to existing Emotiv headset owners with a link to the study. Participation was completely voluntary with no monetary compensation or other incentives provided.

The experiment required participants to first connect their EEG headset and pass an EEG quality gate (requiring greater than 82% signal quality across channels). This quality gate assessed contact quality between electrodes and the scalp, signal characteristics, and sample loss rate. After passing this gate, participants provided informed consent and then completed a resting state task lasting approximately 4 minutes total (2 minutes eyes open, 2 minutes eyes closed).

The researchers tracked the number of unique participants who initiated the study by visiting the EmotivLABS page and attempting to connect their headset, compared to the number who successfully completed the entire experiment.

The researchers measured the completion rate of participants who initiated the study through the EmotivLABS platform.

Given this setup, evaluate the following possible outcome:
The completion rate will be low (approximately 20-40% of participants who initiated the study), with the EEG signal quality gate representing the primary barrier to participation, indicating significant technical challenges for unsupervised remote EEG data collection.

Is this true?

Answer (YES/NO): NO